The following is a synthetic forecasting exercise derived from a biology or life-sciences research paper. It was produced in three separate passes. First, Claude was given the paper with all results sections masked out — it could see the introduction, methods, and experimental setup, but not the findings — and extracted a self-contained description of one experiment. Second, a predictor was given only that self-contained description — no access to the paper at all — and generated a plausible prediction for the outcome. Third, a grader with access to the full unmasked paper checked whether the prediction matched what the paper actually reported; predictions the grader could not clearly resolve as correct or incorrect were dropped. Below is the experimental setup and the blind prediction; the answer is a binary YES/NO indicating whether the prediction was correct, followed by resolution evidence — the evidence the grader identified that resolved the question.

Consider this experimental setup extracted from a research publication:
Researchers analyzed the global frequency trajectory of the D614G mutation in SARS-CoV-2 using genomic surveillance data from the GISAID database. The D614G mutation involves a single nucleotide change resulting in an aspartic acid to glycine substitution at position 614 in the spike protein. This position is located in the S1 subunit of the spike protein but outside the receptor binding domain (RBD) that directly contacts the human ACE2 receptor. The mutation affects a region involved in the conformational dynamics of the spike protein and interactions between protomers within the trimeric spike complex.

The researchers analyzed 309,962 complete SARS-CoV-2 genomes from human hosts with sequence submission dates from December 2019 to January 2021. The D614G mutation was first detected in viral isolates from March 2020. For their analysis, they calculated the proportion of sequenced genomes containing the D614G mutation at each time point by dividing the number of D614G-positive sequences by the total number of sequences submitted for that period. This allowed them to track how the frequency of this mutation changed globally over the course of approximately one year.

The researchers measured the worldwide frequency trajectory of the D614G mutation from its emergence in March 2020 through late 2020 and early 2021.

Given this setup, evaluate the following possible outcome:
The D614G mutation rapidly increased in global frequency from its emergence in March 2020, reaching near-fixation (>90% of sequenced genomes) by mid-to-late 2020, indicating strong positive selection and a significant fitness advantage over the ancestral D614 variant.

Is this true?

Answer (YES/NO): YES